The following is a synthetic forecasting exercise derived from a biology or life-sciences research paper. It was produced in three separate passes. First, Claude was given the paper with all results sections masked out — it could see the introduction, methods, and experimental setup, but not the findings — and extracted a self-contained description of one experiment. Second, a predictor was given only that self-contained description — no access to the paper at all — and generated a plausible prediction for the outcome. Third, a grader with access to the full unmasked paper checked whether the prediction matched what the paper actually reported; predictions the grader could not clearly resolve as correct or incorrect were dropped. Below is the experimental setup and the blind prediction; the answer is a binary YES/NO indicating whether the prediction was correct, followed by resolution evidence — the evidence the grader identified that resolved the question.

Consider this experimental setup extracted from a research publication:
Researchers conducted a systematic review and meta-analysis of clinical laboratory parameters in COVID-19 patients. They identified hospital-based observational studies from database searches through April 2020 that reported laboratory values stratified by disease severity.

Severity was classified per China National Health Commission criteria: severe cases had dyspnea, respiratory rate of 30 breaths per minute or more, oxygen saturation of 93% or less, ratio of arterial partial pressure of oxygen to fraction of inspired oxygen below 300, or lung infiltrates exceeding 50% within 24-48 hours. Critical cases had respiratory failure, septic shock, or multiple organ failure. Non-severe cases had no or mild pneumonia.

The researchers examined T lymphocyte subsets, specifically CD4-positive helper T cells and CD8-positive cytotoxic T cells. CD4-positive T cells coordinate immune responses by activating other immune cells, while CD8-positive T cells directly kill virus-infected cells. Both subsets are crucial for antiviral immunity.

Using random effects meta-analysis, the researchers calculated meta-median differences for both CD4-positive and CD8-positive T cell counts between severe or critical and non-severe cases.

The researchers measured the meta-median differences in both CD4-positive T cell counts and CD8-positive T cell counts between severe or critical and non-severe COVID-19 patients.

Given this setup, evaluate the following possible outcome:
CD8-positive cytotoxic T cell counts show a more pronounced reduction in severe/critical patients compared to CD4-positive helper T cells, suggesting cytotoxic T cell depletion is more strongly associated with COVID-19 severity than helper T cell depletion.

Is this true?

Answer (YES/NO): NO